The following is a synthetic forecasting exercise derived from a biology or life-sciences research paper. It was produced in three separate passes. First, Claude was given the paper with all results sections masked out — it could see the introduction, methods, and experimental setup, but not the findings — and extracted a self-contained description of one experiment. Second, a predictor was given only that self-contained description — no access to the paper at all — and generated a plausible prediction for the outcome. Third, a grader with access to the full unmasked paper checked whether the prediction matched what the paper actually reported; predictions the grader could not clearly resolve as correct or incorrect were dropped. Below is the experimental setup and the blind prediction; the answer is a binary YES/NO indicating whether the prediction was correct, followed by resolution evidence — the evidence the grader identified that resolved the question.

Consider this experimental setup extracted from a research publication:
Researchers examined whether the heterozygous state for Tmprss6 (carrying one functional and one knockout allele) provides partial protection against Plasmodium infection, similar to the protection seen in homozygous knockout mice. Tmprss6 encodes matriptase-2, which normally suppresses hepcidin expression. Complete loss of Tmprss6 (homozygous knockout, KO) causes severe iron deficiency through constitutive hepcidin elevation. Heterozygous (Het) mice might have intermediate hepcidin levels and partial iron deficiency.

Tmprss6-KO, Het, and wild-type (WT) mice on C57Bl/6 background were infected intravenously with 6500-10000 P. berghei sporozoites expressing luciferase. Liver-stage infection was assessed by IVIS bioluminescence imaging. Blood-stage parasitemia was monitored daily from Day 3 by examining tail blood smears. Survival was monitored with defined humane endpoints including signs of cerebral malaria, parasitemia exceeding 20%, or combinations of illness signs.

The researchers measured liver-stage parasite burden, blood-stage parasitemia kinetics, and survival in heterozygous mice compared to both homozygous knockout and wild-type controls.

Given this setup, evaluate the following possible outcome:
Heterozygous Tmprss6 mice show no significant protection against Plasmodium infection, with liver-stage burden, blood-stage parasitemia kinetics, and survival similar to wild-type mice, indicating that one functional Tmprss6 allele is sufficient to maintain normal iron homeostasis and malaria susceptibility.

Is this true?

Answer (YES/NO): YES